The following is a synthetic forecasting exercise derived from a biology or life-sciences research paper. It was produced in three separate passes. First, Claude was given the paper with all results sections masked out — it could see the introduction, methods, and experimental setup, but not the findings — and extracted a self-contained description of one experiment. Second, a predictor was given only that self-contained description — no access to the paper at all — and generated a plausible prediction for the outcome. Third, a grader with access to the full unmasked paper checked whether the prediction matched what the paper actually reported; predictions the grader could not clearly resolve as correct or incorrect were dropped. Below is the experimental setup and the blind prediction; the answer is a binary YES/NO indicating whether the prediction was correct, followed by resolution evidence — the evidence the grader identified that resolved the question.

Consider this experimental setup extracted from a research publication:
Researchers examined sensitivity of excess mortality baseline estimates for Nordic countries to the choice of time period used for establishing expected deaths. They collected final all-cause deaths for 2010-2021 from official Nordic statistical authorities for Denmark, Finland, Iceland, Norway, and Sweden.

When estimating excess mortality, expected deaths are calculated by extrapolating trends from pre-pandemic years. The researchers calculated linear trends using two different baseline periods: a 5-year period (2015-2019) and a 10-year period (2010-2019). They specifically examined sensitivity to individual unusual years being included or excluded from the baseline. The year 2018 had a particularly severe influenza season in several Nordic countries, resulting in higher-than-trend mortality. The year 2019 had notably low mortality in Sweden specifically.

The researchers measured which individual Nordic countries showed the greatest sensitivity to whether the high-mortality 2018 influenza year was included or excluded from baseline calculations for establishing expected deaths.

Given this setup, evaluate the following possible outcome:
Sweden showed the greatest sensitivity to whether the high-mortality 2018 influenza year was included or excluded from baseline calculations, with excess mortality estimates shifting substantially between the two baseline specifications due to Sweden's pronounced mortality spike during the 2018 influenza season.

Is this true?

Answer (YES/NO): NO